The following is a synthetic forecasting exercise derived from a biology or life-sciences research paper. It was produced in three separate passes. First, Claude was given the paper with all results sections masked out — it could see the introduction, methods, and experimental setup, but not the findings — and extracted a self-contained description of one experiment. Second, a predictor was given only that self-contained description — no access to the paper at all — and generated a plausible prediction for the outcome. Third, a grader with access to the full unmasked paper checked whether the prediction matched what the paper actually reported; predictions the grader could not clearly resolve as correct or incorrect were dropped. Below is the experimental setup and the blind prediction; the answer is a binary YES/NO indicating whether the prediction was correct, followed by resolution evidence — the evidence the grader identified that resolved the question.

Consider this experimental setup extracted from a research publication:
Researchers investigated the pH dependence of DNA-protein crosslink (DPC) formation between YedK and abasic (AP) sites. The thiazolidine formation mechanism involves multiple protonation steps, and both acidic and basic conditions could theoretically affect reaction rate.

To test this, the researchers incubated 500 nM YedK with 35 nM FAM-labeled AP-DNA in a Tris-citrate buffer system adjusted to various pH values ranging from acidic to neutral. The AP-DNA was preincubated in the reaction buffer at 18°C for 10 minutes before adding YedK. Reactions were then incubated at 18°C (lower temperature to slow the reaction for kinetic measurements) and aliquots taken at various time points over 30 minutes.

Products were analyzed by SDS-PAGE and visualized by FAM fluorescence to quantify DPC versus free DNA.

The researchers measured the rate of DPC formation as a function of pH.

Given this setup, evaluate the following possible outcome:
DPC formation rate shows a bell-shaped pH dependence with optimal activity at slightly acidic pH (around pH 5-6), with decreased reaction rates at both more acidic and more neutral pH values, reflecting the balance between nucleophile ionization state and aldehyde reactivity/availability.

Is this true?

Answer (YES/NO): NO